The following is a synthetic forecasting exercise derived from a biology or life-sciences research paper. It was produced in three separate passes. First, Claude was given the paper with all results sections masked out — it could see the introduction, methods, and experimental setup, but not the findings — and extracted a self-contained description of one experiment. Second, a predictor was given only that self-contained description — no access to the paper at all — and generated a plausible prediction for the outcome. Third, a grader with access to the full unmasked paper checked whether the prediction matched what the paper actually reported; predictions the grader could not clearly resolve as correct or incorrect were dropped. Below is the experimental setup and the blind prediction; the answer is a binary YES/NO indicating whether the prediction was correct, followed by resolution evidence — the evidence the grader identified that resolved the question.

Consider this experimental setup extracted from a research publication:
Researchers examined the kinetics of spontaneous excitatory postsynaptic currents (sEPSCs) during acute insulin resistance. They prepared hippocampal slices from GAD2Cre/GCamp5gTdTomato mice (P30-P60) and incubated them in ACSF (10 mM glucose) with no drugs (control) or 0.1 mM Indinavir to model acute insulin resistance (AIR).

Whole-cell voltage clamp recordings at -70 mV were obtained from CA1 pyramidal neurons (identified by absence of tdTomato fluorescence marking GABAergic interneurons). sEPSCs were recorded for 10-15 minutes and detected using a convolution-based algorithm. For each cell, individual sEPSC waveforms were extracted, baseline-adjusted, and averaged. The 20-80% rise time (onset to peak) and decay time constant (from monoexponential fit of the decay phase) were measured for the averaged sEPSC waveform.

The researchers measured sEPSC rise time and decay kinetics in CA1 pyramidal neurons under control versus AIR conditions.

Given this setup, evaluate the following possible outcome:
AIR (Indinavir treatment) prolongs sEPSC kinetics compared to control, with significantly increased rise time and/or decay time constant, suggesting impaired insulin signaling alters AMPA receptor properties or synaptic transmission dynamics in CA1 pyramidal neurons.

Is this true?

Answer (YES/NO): NO